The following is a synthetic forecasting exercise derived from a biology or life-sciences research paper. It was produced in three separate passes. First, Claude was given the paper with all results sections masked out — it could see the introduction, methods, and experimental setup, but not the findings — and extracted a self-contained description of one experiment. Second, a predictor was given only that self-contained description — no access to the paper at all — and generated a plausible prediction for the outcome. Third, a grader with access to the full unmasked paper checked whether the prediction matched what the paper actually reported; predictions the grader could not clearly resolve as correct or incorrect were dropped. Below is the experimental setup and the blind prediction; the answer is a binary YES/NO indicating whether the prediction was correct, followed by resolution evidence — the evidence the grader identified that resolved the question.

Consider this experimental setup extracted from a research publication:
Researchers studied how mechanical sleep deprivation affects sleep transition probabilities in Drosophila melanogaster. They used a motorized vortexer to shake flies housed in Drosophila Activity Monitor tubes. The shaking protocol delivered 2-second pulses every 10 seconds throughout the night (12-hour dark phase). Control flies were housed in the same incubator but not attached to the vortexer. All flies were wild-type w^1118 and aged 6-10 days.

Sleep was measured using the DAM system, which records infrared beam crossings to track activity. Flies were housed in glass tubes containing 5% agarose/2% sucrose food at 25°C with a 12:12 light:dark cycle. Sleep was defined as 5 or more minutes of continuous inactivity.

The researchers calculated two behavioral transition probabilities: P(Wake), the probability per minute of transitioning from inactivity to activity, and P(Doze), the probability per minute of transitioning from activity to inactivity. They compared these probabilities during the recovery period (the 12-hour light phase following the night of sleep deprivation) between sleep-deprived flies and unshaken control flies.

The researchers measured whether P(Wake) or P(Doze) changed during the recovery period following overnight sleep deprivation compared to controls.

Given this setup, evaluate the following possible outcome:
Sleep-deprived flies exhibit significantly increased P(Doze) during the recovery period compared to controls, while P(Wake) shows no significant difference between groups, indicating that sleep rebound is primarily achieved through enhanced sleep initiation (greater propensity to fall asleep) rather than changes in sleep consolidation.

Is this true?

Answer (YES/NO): NO